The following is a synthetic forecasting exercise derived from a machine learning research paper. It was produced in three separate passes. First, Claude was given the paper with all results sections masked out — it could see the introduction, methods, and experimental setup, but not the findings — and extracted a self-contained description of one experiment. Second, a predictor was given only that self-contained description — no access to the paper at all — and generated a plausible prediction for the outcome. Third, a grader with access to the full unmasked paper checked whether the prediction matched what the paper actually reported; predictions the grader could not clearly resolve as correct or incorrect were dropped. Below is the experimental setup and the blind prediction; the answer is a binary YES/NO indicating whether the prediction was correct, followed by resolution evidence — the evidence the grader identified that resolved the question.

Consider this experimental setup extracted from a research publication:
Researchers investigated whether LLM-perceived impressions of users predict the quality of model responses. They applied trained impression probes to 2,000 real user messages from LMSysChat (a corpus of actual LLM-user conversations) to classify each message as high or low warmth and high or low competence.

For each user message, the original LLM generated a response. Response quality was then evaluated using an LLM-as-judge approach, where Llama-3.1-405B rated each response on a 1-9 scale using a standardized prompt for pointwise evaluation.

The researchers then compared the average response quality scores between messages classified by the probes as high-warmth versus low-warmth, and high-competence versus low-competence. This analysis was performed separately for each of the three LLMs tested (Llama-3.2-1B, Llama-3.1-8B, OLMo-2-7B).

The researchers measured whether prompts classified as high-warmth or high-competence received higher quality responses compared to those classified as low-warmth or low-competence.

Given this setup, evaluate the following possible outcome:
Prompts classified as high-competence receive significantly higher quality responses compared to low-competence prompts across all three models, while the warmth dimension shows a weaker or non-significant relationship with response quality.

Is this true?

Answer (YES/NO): NO